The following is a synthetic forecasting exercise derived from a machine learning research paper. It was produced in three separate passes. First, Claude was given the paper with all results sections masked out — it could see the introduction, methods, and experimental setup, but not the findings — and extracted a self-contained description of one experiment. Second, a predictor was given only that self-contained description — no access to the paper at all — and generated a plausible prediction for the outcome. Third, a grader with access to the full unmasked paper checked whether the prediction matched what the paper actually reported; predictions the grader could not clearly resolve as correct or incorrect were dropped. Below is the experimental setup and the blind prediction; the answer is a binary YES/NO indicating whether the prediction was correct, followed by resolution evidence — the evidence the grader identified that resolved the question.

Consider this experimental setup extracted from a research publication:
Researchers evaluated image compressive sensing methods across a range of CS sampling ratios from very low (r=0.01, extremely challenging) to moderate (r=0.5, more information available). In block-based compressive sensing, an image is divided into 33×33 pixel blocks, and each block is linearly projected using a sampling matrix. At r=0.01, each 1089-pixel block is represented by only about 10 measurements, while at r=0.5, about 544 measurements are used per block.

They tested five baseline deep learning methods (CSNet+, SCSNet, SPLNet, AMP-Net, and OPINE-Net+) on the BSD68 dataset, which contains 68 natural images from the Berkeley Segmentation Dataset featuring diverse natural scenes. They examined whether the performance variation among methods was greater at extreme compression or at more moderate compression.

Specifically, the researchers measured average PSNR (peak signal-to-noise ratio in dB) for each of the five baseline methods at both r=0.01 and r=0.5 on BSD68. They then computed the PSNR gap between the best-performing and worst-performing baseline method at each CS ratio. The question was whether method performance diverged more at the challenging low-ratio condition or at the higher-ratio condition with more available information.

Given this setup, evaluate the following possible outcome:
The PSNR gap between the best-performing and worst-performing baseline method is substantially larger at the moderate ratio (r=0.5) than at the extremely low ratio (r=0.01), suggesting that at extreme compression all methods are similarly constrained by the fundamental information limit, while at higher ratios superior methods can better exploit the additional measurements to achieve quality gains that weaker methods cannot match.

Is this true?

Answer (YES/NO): YES